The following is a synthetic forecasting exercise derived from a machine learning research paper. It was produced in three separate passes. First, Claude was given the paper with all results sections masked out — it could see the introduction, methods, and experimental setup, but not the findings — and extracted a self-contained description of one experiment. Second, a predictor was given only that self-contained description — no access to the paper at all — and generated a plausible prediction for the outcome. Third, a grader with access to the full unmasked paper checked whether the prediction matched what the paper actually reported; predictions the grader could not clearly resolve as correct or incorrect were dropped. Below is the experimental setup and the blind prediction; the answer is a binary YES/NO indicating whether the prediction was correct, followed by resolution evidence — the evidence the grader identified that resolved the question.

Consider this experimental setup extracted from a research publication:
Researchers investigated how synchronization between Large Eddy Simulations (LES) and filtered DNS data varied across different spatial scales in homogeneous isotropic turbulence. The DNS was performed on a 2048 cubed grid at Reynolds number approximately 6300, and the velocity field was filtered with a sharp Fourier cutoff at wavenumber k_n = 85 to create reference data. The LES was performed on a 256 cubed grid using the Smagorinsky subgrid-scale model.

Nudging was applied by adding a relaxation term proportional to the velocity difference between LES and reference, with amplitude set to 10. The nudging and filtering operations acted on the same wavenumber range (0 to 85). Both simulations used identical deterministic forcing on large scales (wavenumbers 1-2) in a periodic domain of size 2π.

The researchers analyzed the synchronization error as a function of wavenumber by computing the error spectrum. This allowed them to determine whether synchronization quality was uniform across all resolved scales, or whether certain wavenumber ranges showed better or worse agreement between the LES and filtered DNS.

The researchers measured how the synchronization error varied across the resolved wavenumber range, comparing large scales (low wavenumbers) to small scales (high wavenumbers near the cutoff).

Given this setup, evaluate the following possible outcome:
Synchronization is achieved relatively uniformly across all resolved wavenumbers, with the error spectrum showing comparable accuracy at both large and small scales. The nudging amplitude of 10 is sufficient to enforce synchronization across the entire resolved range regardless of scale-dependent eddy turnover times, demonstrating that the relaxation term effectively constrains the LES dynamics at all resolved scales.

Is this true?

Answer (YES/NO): NO